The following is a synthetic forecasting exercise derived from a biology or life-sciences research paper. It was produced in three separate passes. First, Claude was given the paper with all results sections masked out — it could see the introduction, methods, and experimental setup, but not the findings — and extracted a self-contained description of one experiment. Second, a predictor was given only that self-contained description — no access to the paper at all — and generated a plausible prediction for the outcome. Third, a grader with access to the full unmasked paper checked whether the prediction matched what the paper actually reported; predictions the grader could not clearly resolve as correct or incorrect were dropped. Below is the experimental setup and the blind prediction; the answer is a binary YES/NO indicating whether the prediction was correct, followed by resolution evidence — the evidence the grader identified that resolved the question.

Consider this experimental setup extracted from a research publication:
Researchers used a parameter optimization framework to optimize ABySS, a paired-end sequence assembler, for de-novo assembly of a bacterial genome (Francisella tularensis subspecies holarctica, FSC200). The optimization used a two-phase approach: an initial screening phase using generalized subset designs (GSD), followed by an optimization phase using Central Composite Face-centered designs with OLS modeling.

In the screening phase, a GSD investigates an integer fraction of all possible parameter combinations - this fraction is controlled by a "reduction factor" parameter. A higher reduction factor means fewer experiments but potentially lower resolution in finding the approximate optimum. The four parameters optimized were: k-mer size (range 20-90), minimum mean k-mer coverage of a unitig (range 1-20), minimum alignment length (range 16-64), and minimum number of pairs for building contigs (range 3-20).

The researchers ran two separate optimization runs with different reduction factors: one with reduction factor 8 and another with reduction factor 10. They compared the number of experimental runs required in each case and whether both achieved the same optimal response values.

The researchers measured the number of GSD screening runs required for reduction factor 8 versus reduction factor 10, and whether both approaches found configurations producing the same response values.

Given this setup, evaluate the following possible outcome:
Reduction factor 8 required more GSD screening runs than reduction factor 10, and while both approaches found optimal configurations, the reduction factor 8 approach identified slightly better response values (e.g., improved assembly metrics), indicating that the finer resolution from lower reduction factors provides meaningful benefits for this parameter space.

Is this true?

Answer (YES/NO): NO